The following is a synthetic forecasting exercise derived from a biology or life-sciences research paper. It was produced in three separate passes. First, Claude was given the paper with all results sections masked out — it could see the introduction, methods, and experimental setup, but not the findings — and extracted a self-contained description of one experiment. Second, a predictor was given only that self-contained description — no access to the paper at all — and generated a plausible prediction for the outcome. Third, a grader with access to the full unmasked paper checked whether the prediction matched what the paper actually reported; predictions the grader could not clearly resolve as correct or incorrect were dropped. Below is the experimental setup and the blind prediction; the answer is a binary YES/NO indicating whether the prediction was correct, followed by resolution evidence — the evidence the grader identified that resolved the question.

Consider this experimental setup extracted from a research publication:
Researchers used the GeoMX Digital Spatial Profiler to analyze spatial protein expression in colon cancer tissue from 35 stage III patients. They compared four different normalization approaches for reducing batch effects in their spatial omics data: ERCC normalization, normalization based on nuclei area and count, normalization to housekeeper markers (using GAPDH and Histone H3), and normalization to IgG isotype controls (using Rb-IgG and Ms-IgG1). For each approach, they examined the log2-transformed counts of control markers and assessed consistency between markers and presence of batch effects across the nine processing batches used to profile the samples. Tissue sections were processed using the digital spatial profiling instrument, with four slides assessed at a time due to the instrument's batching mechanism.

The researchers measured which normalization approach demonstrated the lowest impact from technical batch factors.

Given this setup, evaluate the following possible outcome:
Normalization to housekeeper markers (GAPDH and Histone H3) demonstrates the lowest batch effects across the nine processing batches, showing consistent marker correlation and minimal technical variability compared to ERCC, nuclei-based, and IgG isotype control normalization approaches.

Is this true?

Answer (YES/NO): NO